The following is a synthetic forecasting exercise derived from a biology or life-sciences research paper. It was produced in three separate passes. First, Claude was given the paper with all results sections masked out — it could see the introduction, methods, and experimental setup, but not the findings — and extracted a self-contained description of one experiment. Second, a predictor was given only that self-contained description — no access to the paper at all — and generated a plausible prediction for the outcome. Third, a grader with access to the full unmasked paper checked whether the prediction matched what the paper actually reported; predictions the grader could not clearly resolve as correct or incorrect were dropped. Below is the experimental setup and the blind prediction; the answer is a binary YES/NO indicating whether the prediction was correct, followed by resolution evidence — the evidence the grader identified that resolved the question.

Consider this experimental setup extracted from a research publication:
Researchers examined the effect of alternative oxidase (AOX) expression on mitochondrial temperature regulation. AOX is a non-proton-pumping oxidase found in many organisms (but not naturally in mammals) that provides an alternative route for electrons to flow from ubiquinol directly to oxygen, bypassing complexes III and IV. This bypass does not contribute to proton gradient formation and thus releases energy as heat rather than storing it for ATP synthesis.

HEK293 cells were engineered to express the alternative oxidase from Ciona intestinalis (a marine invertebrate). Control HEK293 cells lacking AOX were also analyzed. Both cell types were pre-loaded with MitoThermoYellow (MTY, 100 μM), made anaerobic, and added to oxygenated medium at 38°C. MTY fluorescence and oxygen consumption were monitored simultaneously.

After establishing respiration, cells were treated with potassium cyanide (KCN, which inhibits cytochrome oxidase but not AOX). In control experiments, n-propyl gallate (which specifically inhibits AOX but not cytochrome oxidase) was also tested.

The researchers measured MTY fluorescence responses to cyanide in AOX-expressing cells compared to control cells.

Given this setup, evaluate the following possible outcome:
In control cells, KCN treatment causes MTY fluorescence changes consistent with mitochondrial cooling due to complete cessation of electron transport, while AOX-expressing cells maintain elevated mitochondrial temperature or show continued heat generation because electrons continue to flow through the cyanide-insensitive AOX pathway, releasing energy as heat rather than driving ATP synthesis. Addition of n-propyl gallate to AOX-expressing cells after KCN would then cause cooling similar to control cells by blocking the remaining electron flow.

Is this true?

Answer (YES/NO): YES